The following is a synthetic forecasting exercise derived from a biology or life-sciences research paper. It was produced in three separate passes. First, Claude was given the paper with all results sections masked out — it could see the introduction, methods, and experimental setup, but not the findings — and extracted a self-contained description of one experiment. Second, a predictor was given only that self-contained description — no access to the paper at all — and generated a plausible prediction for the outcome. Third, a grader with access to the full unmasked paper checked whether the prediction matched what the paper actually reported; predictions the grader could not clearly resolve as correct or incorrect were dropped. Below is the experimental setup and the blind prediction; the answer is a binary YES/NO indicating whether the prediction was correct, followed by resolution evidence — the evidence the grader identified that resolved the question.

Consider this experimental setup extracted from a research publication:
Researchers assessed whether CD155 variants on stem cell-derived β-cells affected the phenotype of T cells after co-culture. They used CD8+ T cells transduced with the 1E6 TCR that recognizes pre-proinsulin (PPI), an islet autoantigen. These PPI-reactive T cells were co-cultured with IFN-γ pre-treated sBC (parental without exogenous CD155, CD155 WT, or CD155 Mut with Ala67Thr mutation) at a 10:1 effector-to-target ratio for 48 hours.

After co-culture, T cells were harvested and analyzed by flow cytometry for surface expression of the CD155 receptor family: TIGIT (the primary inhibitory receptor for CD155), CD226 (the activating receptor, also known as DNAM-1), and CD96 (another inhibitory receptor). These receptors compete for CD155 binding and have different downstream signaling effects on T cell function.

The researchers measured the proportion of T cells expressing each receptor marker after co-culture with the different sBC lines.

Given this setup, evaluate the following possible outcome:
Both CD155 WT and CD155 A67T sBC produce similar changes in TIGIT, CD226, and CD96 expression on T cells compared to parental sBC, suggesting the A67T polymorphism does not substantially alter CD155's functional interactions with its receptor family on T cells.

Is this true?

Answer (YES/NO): NO